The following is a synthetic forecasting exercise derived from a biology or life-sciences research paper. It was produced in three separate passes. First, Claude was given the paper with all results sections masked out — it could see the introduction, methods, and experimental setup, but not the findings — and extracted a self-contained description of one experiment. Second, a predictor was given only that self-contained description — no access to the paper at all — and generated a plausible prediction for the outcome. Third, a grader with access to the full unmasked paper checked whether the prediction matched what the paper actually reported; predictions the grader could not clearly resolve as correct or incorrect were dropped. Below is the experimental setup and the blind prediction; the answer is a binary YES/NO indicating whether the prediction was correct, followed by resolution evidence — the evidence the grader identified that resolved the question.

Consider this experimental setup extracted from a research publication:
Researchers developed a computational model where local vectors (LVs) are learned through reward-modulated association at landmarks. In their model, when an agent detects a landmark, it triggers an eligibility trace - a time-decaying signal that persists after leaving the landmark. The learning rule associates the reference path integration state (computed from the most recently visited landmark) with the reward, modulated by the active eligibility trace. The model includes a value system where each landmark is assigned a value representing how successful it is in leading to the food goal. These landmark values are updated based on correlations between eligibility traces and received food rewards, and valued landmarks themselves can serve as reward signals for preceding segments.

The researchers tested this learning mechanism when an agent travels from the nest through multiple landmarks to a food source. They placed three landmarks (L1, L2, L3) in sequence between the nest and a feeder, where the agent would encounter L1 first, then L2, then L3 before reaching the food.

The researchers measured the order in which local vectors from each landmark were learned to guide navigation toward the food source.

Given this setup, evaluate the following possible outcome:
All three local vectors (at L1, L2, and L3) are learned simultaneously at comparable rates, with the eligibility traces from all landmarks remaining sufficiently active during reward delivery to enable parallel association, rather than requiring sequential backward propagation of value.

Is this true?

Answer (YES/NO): NO